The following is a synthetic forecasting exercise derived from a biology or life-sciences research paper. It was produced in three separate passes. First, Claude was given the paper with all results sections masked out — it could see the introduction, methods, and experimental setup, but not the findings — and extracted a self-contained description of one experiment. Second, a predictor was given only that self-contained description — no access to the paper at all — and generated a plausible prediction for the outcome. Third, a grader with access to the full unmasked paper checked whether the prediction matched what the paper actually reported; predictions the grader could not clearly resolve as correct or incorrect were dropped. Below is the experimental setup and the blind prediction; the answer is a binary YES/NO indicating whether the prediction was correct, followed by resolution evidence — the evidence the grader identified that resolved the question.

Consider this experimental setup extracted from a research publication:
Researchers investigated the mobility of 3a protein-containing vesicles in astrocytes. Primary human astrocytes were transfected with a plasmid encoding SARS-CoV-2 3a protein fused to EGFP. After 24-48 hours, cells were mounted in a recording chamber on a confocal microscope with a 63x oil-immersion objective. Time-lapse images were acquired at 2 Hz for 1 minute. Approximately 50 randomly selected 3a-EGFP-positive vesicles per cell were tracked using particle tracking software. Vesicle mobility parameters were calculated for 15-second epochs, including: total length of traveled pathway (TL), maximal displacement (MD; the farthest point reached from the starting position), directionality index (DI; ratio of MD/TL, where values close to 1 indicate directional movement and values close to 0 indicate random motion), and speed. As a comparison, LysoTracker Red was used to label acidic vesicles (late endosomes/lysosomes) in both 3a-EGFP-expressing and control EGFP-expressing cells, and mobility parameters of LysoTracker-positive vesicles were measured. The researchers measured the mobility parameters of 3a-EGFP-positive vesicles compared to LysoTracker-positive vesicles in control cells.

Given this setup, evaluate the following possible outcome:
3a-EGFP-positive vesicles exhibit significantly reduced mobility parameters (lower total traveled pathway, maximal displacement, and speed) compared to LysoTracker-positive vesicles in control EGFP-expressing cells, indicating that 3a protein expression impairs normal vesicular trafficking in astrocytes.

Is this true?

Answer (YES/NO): YES